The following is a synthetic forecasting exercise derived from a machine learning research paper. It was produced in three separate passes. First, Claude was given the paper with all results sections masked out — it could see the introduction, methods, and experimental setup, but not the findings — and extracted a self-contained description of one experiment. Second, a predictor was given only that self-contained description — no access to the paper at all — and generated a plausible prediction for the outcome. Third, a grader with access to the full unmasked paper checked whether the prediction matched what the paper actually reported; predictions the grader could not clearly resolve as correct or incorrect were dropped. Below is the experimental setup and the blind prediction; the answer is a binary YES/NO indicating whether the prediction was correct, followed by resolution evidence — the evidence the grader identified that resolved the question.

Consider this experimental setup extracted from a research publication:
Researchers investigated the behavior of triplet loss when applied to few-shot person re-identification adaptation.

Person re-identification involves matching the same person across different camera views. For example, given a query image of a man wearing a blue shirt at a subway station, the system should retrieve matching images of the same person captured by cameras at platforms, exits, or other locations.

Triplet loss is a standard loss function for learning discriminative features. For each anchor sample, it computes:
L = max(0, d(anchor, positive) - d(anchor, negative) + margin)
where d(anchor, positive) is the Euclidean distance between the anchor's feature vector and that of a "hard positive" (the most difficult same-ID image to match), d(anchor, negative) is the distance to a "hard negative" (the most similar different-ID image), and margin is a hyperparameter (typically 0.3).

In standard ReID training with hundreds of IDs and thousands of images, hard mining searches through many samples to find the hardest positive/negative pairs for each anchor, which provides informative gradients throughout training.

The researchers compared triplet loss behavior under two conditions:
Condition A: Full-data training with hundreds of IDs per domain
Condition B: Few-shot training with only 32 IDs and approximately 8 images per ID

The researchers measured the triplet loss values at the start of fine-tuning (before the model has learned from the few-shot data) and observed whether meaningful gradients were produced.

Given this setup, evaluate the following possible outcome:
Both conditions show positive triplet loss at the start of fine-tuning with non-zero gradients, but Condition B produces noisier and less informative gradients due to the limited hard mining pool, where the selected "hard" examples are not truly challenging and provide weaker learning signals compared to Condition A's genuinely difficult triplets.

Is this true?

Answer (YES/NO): NO